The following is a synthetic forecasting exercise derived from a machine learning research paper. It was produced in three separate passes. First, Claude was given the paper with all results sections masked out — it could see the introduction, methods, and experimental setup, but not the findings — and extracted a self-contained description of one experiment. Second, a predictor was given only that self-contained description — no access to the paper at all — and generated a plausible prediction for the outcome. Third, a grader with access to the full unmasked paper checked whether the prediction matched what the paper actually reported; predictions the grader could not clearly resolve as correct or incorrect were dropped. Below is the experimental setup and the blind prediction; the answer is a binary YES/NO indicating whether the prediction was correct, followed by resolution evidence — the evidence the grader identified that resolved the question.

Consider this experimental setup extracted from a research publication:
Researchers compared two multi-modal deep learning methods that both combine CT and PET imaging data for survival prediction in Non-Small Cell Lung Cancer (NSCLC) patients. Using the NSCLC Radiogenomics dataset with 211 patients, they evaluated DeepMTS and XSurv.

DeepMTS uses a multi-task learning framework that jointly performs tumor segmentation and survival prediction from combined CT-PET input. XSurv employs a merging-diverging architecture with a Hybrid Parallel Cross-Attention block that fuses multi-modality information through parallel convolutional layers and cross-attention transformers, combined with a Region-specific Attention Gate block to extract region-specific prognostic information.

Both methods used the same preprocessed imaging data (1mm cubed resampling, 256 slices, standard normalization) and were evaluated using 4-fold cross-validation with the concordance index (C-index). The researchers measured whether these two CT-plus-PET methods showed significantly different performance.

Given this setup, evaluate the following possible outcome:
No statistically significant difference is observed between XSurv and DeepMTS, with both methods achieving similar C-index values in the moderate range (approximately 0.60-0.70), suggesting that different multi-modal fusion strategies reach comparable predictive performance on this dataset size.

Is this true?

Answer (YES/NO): NO